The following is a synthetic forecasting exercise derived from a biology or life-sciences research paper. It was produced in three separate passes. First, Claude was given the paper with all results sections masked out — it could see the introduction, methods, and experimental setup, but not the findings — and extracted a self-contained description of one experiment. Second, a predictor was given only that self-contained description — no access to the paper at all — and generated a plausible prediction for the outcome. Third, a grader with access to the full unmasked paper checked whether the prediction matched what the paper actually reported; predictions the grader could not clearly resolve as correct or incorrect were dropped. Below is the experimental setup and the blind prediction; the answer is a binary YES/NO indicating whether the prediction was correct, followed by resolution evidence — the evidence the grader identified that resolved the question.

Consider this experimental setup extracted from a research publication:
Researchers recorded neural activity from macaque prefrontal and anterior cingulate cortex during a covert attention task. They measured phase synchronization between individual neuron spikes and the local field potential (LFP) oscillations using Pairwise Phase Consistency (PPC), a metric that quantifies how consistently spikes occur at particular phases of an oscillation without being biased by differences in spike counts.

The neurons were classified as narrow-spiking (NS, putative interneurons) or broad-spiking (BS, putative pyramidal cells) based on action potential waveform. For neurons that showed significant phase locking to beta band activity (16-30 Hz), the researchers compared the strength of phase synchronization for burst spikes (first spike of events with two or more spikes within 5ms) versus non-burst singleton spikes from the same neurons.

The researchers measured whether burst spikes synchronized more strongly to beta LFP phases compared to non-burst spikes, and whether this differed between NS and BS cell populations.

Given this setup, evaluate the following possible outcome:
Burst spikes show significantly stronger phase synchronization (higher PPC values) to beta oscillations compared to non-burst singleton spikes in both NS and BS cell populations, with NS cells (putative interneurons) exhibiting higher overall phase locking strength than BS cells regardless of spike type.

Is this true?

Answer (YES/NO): NO